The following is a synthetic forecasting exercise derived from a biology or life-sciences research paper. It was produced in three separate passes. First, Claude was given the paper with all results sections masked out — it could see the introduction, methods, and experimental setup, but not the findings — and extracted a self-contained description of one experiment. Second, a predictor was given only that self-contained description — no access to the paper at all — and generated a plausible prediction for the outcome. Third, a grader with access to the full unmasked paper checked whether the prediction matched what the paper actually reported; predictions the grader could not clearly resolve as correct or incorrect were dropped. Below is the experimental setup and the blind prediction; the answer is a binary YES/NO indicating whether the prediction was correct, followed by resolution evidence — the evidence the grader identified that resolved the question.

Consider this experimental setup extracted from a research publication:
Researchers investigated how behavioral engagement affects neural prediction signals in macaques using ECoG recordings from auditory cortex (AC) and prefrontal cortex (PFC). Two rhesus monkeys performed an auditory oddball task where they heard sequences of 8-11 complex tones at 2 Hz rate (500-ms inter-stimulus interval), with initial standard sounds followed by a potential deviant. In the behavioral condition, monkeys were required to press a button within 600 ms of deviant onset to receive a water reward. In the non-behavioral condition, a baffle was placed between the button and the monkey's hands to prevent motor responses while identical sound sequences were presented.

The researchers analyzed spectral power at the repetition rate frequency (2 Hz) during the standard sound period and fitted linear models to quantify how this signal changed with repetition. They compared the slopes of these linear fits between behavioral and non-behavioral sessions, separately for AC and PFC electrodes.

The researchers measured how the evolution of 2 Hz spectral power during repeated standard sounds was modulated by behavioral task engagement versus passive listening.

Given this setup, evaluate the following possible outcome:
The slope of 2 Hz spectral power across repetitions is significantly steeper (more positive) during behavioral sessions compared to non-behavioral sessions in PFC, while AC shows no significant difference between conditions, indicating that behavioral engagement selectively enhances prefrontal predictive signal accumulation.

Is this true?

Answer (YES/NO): YES